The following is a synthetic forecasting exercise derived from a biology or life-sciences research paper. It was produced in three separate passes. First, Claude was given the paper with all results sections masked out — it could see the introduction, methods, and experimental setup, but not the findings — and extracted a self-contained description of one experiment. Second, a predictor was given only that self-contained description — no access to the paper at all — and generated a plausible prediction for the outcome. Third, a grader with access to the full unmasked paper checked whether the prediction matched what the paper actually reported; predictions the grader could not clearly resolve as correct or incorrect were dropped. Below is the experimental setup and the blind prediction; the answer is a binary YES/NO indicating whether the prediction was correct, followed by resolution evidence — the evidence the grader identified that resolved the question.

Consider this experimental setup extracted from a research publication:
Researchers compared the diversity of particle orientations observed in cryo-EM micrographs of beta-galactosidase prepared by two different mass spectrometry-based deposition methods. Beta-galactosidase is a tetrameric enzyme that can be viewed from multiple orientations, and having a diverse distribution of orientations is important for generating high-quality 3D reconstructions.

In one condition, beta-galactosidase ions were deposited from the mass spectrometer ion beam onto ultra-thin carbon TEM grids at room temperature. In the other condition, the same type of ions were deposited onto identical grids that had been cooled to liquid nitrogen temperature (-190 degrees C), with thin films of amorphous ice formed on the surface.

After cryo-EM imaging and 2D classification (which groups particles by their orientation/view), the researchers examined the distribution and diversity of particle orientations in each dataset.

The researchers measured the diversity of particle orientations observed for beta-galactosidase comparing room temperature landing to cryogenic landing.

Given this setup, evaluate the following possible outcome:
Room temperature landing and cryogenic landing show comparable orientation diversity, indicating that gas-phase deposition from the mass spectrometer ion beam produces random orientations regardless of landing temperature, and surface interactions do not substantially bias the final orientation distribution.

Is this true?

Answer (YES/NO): NO